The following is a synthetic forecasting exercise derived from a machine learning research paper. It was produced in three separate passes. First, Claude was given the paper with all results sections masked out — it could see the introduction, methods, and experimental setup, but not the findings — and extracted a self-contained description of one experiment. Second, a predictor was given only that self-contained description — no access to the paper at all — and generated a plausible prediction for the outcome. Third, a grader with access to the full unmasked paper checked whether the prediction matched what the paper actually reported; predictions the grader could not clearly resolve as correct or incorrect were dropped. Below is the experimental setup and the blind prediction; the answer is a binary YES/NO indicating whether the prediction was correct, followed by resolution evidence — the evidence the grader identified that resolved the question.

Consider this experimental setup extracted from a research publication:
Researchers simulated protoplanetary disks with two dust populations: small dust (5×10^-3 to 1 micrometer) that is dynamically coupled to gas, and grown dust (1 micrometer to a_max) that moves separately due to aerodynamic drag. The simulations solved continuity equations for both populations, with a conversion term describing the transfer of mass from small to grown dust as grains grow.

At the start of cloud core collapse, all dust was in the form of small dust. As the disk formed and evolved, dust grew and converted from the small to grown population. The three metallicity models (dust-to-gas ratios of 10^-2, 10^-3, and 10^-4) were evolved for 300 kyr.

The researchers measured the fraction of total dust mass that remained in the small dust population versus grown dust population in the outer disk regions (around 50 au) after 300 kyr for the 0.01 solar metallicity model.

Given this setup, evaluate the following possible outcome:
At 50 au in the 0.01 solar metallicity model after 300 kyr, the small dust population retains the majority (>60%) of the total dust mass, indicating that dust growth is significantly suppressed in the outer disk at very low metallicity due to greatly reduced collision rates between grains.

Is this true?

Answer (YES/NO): NO